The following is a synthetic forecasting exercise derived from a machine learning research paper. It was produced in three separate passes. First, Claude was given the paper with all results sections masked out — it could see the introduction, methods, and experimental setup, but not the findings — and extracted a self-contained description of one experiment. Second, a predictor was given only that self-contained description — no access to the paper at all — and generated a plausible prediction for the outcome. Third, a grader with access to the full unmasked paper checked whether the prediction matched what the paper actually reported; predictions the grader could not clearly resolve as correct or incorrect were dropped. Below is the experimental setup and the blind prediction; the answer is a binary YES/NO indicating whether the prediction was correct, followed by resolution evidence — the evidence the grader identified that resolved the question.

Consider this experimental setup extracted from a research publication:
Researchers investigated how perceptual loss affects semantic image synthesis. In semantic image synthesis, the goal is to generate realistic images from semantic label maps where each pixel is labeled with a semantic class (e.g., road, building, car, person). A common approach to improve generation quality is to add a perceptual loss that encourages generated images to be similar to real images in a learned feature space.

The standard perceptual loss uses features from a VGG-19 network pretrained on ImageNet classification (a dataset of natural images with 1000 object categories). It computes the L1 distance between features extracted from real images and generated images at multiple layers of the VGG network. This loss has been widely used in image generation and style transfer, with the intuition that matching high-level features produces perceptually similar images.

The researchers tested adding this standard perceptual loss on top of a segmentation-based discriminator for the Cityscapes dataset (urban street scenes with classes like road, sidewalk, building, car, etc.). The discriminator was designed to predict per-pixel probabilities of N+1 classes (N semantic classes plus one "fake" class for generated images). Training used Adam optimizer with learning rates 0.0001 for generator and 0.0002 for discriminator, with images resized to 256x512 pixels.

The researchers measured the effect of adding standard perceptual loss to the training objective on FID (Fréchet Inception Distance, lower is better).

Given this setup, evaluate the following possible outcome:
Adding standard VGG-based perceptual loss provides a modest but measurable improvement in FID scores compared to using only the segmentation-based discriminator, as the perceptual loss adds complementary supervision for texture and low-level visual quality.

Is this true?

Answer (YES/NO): NO